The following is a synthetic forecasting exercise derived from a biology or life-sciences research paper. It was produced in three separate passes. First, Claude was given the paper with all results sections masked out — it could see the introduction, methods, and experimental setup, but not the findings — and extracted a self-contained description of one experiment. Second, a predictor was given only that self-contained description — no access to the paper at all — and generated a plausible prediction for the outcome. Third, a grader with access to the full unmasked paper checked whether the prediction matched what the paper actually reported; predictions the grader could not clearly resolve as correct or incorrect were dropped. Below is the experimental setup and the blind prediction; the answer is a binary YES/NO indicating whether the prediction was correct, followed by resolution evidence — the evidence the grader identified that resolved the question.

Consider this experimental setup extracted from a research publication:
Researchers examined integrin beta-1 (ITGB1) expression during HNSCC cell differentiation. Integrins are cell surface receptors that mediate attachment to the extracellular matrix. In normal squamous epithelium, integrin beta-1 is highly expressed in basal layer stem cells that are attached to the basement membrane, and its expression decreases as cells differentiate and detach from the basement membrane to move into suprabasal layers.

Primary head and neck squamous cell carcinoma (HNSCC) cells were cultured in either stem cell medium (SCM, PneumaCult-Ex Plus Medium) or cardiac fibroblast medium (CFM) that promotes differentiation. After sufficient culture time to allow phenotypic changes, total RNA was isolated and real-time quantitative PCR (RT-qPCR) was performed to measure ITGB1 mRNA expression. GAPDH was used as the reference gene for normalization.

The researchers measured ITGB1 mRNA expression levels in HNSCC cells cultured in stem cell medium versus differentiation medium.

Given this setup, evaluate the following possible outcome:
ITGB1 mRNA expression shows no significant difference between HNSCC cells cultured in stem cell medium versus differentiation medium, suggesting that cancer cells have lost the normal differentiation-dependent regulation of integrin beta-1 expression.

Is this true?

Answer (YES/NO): NO